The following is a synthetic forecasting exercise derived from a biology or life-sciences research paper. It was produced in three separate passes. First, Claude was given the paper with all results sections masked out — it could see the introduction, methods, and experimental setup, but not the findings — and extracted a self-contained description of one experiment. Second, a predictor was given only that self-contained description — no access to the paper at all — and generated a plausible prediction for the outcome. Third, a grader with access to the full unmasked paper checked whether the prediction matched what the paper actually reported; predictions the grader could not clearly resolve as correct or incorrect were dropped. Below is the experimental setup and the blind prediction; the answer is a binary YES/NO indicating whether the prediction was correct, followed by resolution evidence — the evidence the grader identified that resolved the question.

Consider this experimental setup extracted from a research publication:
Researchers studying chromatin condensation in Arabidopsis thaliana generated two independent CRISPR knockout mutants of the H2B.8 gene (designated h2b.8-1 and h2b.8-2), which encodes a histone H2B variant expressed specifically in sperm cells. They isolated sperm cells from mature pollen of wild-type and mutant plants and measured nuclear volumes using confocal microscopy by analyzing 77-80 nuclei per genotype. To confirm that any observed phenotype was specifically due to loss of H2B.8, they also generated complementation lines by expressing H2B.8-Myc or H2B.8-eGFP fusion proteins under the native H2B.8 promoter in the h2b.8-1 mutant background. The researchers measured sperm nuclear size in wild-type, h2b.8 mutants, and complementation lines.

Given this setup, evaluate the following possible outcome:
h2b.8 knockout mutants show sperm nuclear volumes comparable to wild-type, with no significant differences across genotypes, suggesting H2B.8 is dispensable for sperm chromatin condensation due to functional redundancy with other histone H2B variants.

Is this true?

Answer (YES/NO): NO